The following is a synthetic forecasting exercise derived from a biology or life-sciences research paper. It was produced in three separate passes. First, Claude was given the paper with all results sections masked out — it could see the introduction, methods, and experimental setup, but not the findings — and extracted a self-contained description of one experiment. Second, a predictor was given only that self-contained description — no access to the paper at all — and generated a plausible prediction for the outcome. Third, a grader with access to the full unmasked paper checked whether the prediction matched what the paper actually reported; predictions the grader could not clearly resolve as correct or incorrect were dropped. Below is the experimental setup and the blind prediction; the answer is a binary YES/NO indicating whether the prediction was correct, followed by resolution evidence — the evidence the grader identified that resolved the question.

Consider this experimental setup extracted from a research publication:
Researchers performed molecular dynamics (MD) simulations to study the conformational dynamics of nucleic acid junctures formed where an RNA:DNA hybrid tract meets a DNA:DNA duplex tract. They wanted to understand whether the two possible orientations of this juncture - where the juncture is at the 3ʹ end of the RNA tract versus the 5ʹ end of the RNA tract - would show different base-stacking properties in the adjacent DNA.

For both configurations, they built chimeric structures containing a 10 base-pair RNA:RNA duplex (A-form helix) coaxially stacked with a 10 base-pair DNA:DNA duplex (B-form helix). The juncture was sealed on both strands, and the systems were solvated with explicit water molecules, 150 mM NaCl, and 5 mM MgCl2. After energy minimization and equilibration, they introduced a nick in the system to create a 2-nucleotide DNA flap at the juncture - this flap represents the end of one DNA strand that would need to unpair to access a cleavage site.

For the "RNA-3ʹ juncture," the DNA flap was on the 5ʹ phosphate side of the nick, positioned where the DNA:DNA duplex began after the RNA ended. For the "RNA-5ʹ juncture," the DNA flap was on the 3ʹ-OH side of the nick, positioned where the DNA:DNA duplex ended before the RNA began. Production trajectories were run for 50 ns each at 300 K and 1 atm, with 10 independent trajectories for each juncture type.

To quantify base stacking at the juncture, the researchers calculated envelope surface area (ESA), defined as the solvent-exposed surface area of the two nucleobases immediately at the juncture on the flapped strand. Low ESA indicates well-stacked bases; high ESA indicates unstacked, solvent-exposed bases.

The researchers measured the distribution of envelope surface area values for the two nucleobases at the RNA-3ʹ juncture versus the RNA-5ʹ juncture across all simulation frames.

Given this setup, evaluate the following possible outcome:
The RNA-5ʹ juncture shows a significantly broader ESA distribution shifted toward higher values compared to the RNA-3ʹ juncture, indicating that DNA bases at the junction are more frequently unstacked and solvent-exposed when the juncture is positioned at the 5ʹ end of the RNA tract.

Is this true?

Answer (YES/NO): NO